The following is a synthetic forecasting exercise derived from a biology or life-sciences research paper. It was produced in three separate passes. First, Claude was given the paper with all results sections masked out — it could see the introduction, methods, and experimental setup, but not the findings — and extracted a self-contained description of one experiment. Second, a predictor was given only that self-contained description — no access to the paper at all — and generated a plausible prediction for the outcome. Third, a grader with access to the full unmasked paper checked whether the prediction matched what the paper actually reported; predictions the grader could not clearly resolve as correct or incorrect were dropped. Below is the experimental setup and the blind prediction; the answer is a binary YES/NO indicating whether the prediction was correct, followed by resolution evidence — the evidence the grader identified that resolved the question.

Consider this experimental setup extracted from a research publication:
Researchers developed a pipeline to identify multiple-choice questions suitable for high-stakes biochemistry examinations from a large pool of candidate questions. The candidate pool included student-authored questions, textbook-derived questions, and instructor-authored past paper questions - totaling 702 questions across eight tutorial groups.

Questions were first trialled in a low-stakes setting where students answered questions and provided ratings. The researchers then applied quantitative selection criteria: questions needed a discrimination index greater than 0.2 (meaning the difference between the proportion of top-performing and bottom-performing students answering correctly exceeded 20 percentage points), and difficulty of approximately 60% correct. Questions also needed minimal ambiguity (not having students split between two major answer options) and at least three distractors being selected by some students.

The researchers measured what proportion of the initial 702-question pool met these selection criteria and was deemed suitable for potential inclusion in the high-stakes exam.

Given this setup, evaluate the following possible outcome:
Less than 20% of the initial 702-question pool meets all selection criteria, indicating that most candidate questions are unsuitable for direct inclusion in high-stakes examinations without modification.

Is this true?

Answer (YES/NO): NO